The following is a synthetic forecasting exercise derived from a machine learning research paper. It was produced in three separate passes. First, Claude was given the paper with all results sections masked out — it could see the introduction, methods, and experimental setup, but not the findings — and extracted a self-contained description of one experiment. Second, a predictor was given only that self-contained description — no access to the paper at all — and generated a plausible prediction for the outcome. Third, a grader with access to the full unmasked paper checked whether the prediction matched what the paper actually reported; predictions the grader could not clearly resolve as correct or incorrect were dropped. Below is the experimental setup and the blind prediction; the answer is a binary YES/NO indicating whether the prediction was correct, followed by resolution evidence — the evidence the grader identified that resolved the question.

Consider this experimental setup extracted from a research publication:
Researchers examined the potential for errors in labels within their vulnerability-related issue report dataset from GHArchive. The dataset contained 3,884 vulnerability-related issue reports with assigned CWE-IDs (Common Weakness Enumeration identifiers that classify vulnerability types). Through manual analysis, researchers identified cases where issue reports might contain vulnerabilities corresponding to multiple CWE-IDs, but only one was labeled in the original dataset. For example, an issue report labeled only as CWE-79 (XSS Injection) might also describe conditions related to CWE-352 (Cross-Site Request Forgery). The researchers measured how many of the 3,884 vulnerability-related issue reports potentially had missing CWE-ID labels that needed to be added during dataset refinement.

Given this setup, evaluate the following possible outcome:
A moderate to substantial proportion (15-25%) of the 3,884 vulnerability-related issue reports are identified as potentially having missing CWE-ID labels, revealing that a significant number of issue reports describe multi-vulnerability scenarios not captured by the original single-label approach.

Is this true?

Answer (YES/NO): NO